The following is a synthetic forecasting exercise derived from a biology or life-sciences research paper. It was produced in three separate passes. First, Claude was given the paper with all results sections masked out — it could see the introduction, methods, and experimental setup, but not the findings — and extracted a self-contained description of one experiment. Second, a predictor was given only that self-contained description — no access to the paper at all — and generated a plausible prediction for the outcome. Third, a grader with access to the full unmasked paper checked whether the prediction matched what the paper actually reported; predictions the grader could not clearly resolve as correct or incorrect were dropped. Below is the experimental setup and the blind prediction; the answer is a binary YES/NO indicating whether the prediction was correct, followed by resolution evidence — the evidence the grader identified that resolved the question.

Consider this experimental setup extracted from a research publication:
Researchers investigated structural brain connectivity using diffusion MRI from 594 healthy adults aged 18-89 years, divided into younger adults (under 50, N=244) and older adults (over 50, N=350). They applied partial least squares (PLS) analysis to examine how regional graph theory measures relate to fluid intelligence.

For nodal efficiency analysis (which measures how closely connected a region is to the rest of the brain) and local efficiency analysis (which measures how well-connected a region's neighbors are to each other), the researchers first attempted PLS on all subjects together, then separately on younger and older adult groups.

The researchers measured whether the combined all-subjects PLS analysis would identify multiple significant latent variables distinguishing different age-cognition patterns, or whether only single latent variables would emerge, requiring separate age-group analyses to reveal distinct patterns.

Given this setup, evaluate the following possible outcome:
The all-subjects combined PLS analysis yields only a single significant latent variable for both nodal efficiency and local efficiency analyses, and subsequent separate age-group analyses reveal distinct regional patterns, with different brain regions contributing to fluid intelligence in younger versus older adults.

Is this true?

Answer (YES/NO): YES